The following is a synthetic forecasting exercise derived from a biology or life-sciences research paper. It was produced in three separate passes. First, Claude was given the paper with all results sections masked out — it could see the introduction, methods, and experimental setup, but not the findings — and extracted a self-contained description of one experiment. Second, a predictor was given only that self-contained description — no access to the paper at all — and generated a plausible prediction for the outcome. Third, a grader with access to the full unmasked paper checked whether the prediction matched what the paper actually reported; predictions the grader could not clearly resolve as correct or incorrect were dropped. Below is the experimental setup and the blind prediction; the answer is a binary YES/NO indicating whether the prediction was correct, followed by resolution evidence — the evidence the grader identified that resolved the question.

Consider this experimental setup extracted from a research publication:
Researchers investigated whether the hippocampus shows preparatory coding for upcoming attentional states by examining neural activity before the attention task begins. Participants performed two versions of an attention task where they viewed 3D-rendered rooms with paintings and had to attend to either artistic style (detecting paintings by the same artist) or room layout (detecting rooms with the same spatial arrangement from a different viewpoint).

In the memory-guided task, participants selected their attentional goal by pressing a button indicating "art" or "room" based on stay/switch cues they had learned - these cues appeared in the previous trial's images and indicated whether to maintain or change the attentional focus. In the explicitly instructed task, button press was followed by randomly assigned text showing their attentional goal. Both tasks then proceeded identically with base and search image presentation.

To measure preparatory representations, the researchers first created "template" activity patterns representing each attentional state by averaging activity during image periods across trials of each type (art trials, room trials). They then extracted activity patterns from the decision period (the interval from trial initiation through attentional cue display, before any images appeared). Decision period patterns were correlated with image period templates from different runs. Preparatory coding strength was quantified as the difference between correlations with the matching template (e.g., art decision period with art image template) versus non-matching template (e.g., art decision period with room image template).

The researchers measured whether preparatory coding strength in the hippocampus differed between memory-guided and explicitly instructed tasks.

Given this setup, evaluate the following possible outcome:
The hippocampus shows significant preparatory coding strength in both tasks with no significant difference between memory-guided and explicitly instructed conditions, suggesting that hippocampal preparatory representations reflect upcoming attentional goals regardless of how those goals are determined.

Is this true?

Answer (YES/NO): NO